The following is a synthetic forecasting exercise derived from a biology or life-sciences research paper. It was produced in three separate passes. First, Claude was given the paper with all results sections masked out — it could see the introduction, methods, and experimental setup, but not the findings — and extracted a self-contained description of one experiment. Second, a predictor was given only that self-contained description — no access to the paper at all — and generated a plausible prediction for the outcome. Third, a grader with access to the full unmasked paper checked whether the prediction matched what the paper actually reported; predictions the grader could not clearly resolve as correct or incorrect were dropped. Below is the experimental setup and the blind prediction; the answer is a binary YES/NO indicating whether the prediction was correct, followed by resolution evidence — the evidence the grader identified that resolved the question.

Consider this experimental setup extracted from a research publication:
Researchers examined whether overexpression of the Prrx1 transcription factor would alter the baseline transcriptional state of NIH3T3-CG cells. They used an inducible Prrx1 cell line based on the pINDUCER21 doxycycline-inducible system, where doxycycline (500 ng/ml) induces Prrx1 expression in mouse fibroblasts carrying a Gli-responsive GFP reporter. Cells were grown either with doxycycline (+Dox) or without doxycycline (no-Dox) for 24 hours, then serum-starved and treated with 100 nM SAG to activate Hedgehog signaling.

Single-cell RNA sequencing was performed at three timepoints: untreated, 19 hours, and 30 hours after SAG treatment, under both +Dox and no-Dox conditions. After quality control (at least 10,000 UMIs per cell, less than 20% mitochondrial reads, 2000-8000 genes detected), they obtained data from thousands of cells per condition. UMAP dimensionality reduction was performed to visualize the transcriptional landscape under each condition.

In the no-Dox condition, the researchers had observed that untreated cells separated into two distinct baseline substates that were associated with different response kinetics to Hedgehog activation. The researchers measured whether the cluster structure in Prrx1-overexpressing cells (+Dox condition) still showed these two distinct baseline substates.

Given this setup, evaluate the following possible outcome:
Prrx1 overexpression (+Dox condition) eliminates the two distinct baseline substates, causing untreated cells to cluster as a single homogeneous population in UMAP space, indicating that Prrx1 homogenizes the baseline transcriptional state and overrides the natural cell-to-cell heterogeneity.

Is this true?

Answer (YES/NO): YES